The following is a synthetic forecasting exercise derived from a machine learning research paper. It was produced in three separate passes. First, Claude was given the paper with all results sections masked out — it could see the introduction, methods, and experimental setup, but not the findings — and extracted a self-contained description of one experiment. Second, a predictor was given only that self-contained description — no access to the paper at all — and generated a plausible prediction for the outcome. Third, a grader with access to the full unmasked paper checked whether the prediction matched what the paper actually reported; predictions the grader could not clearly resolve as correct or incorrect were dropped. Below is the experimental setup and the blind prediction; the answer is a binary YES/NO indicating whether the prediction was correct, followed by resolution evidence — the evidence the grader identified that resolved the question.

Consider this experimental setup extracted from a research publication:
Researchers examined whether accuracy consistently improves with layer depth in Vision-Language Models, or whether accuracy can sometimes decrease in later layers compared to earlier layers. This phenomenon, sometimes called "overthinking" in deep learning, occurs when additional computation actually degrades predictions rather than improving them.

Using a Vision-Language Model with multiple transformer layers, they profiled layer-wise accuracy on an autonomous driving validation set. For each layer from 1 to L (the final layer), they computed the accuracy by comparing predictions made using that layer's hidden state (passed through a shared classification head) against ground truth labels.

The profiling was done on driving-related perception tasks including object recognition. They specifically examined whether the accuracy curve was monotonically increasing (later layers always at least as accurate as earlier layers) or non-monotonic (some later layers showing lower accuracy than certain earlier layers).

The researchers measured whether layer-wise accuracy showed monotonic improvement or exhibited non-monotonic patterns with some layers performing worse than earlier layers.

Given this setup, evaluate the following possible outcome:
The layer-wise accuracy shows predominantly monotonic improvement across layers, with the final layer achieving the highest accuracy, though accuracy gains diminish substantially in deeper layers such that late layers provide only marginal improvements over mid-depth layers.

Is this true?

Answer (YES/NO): NO